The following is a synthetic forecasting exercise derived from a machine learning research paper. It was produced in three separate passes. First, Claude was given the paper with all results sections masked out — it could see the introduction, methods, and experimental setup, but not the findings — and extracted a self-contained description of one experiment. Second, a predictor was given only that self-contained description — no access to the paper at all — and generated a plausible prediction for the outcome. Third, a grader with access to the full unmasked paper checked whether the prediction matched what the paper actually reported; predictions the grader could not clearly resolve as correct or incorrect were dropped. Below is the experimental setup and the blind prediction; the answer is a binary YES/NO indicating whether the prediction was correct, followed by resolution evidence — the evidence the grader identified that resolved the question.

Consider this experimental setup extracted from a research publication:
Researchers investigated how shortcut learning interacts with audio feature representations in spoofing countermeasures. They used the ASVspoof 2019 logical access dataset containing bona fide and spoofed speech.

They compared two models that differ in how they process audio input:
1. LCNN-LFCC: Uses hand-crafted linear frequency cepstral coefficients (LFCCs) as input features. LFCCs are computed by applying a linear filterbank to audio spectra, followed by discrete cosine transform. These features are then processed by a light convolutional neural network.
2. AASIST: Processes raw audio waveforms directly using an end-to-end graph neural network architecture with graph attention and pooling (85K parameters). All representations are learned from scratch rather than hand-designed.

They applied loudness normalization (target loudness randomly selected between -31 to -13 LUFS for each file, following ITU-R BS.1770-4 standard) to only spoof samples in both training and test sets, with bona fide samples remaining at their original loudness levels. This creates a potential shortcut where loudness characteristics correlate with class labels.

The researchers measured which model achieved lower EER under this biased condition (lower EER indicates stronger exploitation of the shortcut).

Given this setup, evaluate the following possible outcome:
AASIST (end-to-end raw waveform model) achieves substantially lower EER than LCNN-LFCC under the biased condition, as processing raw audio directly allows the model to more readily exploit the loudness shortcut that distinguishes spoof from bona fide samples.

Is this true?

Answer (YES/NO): NO